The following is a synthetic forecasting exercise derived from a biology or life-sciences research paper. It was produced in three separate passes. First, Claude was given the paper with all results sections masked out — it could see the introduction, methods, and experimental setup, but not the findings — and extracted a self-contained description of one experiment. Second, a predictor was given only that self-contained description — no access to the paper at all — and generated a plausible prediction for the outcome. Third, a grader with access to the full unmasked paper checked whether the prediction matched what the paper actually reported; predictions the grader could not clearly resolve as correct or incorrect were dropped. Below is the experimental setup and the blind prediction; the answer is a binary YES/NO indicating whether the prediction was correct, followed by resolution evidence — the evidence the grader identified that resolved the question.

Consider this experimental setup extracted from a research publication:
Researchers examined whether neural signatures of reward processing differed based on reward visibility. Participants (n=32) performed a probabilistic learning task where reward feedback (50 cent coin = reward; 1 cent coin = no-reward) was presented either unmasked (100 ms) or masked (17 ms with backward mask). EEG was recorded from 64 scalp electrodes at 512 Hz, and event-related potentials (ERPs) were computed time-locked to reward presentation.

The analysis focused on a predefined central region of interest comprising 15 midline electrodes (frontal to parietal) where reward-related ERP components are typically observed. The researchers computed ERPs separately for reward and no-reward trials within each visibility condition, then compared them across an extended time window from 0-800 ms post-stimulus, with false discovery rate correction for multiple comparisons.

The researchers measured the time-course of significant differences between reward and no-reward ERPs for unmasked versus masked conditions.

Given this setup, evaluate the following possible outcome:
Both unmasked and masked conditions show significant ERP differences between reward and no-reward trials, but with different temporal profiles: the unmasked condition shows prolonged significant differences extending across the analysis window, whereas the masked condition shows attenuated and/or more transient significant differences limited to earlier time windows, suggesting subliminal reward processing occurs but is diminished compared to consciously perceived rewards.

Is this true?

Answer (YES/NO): YES